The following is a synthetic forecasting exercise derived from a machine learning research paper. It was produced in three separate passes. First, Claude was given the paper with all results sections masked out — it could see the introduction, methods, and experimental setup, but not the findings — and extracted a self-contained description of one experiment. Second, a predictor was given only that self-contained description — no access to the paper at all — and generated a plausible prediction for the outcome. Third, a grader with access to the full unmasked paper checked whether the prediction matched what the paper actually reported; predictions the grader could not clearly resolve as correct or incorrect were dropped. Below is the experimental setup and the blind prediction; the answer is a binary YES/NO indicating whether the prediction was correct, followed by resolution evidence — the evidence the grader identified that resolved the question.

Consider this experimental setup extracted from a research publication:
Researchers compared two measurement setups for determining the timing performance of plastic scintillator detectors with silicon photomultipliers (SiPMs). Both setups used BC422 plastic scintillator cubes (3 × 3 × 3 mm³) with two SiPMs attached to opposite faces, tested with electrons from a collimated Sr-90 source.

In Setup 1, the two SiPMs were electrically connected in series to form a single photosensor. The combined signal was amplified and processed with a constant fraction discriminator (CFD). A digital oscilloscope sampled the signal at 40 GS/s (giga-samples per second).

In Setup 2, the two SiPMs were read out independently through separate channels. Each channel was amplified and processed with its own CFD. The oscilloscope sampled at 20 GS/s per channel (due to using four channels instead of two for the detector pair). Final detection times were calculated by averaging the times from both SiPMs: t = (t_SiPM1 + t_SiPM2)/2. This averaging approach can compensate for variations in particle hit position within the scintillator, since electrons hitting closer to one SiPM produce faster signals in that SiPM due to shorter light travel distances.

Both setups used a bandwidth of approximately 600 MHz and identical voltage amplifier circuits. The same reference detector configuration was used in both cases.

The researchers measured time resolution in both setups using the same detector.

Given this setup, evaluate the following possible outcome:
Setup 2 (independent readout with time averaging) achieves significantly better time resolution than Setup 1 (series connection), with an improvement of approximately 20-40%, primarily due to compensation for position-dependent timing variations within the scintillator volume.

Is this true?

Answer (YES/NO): NO